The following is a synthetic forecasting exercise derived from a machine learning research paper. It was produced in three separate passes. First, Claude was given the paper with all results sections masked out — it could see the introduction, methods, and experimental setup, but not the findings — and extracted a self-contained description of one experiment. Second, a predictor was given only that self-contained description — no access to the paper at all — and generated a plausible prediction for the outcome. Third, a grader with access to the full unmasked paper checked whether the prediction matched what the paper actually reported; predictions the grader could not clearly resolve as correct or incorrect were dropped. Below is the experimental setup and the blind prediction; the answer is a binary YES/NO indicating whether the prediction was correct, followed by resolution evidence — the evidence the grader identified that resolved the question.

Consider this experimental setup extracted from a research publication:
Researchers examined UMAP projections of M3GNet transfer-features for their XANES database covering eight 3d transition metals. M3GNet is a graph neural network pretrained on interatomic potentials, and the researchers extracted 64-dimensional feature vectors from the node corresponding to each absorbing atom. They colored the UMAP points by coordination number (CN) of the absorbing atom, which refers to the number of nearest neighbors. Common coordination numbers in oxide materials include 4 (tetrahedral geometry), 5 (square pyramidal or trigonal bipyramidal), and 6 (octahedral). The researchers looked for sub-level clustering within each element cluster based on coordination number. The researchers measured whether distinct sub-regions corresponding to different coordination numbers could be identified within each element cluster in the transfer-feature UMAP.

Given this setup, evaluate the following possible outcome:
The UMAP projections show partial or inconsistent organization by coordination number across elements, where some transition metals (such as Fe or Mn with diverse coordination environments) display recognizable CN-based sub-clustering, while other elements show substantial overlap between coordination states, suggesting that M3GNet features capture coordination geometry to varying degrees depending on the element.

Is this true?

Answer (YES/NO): NO